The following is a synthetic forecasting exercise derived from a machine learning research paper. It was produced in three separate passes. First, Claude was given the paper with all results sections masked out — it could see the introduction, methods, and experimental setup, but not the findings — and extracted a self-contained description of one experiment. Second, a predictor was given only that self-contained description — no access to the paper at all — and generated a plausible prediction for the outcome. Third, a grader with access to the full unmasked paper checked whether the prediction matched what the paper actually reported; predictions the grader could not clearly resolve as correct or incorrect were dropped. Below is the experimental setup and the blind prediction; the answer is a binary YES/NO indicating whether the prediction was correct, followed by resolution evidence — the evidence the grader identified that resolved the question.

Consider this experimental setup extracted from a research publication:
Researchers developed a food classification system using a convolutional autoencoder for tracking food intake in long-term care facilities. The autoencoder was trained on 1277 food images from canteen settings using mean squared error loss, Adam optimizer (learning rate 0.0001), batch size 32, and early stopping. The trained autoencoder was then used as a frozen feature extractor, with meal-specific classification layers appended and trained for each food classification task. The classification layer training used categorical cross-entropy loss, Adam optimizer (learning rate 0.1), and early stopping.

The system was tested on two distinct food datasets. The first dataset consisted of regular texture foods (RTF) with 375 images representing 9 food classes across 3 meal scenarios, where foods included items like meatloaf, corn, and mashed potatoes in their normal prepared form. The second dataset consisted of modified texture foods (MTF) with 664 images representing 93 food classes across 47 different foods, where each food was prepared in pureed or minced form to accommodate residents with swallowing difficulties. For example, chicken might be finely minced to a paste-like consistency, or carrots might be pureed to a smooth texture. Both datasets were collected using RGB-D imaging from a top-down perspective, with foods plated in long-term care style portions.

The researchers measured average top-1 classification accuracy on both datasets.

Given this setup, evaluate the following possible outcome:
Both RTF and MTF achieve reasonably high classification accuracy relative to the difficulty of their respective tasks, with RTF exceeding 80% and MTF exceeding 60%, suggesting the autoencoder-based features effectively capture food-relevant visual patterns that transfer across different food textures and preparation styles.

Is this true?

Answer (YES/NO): YES